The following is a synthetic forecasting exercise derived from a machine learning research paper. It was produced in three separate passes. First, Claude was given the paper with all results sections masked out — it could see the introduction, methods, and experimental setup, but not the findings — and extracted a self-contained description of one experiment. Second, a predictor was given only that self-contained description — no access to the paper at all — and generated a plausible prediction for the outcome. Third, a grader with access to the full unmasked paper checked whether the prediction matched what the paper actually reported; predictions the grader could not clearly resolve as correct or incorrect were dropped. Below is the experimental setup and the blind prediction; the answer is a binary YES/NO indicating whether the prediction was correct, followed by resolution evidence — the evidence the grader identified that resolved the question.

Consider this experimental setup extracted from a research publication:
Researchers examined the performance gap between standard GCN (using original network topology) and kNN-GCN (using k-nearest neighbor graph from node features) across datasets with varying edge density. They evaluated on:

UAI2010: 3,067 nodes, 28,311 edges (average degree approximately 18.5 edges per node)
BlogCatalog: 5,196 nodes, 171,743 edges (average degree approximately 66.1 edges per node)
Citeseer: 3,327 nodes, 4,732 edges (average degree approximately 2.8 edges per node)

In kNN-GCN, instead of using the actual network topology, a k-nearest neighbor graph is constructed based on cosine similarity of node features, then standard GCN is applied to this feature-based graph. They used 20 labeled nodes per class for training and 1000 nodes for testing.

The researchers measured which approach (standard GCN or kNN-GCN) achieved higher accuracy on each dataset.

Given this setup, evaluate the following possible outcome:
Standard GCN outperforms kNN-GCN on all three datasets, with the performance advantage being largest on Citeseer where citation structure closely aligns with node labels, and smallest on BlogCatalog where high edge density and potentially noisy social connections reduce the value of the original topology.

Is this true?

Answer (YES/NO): NO